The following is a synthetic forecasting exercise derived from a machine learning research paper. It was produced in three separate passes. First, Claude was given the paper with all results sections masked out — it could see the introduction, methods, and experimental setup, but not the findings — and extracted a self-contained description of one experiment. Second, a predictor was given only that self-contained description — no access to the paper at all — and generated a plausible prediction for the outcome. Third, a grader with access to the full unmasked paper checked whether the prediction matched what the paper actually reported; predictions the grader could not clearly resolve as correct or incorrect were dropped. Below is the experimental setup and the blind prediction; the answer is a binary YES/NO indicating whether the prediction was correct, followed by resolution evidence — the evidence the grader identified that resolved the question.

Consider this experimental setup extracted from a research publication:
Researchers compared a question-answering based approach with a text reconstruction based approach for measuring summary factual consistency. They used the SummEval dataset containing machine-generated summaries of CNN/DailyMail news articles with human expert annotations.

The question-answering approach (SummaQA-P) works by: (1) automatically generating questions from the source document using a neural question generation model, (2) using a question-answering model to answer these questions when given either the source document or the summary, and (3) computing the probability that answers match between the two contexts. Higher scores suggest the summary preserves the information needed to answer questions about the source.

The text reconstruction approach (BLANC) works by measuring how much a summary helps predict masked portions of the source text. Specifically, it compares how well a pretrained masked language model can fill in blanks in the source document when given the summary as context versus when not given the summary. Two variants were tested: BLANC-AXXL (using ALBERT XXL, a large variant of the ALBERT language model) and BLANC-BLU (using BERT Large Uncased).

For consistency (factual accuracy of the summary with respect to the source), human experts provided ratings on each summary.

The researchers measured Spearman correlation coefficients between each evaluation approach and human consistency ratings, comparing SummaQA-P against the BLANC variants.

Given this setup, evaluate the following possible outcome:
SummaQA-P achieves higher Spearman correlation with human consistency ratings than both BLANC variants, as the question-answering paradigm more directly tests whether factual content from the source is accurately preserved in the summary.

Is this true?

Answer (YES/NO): NO